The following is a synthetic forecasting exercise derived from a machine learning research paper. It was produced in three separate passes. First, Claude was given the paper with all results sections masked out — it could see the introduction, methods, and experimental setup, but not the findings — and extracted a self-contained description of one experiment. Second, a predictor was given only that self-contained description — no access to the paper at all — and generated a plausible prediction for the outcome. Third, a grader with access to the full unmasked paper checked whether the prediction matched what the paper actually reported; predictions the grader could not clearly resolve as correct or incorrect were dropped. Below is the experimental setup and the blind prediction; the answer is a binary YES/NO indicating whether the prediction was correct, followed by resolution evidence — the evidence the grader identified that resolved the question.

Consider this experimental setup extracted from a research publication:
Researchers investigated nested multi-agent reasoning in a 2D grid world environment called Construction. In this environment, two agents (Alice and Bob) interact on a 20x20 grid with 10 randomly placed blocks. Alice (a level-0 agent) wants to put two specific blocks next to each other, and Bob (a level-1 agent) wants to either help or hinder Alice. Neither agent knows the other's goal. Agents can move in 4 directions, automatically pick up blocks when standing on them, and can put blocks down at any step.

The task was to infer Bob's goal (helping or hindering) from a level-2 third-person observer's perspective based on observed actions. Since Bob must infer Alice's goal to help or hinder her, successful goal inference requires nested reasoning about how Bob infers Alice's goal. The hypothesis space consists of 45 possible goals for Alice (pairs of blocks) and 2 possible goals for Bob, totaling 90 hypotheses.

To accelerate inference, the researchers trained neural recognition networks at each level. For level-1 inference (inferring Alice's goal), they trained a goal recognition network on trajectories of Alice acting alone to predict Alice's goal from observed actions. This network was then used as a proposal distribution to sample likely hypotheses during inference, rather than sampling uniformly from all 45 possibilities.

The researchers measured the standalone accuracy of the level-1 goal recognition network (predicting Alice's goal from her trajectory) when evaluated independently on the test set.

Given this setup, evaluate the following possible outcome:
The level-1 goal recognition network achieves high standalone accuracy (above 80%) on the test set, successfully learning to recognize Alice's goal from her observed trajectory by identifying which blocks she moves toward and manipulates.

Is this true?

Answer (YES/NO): NO